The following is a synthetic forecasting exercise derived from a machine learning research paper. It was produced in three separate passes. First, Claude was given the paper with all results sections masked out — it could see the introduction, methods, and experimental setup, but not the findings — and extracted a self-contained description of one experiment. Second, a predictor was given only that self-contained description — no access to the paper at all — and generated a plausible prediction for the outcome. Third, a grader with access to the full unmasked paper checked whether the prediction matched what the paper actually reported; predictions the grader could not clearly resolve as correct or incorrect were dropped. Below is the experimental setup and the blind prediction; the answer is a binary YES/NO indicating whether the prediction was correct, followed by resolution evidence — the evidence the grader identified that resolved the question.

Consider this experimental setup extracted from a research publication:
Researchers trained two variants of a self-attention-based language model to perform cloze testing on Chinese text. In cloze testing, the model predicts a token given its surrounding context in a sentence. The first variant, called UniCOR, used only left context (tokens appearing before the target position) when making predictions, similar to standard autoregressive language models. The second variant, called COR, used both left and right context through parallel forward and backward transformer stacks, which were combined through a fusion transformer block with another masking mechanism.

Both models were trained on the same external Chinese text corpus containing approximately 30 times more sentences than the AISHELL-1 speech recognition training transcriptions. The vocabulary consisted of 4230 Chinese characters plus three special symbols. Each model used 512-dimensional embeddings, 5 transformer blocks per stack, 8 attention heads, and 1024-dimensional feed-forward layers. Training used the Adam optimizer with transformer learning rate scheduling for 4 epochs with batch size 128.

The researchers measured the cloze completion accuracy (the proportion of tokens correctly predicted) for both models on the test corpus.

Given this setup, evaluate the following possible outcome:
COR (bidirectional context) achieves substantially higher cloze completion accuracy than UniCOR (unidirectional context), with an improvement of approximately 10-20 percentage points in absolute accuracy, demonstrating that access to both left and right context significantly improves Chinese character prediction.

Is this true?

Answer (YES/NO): NO